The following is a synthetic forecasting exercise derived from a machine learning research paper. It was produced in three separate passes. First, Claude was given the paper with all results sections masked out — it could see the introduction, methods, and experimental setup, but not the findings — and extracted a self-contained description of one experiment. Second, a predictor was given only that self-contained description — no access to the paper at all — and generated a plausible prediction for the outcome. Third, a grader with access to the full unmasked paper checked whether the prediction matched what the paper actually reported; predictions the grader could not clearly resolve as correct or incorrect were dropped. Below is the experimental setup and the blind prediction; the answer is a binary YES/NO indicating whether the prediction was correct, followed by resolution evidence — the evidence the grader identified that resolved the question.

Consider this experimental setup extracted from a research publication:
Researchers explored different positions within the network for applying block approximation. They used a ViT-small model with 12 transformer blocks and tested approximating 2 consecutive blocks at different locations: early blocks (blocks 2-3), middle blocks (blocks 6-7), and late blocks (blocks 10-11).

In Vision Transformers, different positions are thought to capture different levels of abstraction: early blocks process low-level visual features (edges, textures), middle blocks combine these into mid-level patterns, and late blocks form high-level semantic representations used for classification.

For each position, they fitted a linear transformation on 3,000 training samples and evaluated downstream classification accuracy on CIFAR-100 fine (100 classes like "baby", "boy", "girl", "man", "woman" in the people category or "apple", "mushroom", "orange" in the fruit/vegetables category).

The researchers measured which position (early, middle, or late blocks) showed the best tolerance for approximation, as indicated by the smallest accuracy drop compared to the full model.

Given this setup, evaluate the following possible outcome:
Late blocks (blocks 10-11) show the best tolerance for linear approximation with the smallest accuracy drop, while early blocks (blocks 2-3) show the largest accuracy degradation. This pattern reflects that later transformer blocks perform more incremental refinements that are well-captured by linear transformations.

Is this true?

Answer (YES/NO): NO